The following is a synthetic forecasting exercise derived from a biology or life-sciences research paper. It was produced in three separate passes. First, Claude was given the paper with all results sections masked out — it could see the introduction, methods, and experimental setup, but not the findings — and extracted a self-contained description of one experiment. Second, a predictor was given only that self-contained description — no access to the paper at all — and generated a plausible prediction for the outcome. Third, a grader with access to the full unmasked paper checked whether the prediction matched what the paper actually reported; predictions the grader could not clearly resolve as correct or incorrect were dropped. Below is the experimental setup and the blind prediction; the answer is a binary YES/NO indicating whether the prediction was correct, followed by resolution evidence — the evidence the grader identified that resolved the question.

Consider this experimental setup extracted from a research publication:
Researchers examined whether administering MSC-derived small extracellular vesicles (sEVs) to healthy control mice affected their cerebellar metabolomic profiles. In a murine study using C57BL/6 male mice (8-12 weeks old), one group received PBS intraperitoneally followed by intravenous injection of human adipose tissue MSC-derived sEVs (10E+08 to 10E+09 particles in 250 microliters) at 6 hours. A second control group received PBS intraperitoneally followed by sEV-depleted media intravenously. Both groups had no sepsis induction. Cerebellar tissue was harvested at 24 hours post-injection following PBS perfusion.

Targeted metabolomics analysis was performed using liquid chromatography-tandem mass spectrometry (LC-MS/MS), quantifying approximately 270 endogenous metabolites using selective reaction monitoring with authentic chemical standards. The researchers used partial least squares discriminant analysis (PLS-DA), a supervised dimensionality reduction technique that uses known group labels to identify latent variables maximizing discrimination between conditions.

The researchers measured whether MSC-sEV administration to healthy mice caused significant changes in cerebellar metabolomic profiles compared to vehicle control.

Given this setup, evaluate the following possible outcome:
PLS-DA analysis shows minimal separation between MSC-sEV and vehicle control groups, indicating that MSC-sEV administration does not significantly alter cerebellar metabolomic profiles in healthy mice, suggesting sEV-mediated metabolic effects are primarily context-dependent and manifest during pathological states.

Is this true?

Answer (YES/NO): NO